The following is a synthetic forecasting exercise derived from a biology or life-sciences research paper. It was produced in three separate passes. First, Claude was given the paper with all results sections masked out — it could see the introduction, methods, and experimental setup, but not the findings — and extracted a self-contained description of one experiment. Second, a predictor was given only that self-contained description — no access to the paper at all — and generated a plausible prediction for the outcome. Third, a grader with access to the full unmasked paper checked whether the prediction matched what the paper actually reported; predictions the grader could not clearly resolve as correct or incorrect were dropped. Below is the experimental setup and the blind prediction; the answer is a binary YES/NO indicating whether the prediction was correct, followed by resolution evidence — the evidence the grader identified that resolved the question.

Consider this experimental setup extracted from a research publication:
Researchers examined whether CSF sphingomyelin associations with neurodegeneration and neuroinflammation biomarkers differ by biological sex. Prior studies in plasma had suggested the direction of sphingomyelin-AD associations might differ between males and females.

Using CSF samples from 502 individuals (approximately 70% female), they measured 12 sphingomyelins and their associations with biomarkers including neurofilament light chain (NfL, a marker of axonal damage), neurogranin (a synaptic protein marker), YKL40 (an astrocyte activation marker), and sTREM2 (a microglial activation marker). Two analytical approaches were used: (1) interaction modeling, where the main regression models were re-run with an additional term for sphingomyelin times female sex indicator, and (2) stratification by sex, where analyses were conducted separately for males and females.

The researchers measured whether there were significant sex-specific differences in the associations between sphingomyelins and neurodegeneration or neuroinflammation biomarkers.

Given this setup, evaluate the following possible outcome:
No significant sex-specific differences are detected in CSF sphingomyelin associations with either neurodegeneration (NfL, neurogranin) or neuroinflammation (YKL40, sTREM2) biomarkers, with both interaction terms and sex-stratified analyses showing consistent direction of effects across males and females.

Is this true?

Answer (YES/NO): YES